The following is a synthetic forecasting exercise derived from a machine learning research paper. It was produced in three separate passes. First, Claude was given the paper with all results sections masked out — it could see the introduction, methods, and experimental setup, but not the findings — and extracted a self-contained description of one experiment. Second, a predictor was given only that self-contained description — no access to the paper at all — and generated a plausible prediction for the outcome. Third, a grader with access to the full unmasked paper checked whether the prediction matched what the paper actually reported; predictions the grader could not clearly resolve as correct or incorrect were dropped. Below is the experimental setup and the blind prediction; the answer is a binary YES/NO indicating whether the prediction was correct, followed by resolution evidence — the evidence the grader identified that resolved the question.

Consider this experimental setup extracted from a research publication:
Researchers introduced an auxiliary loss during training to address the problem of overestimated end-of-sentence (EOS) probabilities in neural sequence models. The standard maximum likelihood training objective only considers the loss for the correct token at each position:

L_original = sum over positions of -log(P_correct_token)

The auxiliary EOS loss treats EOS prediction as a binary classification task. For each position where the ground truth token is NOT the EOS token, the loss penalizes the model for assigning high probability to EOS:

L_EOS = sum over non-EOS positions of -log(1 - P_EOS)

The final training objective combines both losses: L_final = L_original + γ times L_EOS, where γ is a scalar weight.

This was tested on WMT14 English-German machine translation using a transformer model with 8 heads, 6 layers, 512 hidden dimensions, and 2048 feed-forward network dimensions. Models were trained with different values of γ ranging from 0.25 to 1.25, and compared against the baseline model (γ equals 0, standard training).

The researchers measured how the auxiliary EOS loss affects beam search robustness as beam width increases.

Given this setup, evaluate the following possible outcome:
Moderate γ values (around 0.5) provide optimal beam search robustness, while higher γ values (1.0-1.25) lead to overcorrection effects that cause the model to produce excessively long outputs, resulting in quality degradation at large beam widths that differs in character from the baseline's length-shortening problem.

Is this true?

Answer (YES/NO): NO